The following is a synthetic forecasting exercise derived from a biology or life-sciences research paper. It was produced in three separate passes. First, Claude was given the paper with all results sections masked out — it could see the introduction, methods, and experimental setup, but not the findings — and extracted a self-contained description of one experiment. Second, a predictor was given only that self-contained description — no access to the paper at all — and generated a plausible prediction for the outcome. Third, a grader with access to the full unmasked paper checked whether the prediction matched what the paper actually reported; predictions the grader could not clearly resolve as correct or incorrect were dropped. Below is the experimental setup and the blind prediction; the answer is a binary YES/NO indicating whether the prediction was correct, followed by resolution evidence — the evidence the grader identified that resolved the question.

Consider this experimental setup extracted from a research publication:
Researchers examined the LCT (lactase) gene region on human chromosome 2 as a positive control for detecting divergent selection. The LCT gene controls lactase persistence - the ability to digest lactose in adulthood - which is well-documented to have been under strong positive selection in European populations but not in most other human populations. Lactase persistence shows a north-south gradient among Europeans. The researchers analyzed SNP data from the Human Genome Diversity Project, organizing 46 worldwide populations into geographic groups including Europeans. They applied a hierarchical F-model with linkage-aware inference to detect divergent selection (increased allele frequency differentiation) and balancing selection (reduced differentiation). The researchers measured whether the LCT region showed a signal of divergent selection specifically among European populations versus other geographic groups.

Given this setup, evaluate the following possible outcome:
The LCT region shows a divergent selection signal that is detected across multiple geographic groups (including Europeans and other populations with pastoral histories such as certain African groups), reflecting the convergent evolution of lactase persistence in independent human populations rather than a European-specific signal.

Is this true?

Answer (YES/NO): NO